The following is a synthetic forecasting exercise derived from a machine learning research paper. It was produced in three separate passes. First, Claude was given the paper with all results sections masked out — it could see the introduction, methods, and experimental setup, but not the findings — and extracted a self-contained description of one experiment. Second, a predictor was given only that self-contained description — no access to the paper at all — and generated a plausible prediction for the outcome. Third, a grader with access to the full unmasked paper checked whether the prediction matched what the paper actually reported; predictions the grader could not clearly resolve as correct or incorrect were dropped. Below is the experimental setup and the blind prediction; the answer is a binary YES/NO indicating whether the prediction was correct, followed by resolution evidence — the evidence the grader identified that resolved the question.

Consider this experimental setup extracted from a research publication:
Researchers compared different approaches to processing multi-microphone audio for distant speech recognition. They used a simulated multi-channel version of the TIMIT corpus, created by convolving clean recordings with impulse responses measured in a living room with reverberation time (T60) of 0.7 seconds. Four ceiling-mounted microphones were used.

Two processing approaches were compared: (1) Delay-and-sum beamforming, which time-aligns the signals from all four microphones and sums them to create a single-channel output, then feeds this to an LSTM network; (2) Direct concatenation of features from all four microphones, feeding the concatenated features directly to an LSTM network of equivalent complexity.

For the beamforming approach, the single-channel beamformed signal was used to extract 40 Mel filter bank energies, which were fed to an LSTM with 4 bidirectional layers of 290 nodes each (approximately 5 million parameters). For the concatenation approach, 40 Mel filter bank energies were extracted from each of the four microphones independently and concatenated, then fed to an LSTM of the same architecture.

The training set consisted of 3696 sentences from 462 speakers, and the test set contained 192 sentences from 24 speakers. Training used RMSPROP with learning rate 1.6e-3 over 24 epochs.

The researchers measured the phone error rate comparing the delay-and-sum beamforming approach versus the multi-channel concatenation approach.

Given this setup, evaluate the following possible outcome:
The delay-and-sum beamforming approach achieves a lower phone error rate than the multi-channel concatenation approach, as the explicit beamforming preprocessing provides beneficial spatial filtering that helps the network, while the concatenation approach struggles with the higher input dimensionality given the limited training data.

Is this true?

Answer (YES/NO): NO